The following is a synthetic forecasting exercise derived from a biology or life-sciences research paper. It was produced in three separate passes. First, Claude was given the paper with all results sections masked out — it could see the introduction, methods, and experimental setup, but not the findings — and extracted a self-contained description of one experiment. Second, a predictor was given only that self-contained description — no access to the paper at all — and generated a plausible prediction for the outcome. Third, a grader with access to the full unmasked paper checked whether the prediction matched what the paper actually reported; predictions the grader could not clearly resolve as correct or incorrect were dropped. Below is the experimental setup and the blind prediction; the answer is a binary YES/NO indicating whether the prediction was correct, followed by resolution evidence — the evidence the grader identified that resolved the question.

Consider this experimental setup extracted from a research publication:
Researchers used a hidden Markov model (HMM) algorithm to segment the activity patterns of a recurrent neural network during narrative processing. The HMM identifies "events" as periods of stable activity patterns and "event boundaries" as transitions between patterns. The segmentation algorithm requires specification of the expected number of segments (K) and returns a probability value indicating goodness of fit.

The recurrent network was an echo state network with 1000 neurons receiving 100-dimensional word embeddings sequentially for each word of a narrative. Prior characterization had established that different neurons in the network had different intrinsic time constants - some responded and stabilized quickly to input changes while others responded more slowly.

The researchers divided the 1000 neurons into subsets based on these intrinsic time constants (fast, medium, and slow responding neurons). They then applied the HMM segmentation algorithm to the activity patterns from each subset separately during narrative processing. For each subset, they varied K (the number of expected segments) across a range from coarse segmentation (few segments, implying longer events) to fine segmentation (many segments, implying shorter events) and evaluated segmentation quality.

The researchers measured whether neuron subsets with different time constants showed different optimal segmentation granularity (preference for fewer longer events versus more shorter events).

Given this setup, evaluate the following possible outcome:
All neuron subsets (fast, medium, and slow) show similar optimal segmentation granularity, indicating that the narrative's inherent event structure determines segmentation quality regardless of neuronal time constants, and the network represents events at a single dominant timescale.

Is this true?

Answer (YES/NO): NO